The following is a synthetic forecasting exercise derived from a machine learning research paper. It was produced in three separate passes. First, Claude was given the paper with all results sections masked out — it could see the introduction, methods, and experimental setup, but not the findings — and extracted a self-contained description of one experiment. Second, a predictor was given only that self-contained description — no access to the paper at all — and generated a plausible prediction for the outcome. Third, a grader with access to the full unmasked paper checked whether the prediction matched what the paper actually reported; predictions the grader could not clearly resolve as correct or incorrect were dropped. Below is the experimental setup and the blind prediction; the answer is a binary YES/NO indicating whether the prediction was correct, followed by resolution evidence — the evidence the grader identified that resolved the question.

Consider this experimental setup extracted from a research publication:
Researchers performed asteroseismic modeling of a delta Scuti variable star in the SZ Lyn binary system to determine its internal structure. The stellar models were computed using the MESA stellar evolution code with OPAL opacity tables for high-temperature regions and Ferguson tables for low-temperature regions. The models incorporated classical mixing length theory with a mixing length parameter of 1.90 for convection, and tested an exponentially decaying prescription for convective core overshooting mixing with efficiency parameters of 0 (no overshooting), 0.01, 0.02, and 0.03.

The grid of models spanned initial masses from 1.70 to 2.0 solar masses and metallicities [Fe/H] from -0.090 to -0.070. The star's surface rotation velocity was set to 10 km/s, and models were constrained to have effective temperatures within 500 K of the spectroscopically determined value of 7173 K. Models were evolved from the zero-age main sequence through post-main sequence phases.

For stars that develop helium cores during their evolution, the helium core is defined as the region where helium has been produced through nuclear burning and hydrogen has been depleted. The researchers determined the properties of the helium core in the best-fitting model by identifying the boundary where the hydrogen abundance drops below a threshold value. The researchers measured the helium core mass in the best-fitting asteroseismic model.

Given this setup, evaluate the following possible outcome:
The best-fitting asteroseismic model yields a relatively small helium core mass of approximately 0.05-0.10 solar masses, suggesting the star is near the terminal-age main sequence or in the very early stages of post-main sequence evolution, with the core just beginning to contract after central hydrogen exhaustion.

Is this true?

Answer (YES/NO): NO